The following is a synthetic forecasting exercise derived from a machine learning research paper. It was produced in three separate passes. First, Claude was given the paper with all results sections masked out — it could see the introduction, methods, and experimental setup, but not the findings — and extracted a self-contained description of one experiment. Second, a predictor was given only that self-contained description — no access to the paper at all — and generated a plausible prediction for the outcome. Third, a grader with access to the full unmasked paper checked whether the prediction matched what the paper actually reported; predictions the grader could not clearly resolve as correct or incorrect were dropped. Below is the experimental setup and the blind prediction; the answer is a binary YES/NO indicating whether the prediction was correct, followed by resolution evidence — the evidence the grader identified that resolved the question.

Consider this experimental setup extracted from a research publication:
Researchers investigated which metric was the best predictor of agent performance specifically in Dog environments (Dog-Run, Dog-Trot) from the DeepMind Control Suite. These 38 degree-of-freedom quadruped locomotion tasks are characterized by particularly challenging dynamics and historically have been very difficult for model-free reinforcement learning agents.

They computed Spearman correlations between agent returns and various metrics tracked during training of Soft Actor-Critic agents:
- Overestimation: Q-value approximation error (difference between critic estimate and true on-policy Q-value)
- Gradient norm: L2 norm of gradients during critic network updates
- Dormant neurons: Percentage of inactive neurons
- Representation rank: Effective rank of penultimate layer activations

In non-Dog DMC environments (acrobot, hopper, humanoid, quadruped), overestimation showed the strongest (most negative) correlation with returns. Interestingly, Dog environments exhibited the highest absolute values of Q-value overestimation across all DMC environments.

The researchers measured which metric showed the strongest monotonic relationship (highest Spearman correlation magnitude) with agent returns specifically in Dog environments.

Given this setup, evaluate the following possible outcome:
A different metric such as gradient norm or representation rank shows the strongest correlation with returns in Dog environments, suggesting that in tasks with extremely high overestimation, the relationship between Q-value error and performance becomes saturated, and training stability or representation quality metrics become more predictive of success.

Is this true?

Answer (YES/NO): YES